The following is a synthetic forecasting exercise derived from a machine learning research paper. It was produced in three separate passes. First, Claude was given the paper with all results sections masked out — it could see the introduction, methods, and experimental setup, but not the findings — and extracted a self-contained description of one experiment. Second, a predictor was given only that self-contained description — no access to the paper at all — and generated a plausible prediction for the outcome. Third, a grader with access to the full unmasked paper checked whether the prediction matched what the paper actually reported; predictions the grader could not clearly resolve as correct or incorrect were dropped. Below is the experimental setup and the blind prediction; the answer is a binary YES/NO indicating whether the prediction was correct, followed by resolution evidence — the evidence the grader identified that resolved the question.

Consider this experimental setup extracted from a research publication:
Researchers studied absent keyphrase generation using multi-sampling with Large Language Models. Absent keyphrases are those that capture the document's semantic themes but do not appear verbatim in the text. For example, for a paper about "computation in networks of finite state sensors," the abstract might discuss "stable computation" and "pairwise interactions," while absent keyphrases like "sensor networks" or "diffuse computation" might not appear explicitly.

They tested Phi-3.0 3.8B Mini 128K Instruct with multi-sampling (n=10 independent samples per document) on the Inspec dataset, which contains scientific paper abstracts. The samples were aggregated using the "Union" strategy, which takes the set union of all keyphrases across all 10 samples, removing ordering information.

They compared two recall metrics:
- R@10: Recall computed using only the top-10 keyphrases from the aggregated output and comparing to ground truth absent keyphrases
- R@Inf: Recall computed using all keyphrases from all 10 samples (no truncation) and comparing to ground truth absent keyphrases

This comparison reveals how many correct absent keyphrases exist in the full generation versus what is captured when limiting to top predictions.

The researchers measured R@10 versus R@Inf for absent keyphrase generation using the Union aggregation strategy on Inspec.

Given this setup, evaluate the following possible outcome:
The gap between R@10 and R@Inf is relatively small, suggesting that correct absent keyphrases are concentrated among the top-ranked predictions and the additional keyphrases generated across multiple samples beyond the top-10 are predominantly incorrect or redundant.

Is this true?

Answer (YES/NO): NO